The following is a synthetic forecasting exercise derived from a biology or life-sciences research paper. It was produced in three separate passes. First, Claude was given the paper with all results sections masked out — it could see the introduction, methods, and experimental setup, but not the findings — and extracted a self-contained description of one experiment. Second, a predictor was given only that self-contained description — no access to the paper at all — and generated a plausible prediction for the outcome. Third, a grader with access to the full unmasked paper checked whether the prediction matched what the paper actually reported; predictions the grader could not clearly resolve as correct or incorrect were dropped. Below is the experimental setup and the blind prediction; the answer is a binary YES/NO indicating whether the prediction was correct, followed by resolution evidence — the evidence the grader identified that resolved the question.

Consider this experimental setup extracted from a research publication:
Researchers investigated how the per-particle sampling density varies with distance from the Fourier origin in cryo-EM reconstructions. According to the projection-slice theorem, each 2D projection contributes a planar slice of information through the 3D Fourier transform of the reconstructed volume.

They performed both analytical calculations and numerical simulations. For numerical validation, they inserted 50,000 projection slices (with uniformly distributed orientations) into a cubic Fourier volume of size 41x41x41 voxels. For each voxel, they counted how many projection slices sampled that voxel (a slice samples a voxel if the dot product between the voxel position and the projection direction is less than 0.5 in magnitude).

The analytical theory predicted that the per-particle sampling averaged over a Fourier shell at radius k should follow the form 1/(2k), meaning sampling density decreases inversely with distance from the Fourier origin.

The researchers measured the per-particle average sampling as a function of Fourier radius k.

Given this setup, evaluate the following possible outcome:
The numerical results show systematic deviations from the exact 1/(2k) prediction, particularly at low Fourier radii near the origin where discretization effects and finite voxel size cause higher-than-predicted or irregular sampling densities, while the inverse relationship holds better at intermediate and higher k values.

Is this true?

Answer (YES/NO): NO